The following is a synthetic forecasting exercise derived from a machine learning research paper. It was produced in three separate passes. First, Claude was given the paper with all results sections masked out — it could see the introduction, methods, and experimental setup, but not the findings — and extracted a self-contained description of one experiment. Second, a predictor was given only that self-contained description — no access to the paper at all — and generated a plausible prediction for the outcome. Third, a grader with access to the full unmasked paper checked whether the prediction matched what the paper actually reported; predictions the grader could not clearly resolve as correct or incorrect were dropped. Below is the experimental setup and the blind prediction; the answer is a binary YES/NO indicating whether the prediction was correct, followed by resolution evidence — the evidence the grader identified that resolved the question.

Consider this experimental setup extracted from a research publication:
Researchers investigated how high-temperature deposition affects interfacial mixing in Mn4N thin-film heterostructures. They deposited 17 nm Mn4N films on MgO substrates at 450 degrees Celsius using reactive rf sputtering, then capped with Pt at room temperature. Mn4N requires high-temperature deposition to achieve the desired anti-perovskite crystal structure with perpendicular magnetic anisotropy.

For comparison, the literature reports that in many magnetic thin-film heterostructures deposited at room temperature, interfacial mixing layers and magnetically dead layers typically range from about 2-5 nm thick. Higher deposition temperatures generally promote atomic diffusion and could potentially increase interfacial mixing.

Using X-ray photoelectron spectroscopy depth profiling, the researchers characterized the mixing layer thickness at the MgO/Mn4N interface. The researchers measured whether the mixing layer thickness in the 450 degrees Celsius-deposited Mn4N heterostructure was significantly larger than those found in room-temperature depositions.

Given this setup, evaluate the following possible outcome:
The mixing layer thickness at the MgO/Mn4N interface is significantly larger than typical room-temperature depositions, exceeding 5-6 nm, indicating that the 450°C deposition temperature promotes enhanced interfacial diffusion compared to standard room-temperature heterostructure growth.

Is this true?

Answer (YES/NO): NO